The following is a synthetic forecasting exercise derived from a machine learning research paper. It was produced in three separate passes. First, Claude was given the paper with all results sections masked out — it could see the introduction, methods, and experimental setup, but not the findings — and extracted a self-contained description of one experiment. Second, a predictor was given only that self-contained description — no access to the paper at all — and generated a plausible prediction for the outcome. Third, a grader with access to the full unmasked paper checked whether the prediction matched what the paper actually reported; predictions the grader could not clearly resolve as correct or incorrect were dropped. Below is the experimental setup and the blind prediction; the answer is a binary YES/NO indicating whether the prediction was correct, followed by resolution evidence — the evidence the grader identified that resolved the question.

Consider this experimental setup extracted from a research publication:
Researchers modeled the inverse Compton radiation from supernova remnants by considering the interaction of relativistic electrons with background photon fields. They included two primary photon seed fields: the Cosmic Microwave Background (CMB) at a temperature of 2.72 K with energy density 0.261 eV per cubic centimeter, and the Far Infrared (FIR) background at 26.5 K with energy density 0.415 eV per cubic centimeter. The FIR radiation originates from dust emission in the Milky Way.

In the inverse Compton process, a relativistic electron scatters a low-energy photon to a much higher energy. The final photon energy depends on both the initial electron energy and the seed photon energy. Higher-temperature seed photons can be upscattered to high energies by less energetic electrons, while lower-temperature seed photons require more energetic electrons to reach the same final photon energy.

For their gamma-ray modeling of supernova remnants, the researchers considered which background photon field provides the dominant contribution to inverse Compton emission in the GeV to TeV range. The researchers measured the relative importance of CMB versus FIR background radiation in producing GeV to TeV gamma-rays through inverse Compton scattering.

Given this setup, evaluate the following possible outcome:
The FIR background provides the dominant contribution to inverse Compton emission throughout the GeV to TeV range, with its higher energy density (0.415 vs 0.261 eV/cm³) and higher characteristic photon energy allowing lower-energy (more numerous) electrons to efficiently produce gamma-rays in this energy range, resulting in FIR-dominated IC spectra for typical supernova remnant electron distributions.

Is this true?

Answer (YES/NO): YES